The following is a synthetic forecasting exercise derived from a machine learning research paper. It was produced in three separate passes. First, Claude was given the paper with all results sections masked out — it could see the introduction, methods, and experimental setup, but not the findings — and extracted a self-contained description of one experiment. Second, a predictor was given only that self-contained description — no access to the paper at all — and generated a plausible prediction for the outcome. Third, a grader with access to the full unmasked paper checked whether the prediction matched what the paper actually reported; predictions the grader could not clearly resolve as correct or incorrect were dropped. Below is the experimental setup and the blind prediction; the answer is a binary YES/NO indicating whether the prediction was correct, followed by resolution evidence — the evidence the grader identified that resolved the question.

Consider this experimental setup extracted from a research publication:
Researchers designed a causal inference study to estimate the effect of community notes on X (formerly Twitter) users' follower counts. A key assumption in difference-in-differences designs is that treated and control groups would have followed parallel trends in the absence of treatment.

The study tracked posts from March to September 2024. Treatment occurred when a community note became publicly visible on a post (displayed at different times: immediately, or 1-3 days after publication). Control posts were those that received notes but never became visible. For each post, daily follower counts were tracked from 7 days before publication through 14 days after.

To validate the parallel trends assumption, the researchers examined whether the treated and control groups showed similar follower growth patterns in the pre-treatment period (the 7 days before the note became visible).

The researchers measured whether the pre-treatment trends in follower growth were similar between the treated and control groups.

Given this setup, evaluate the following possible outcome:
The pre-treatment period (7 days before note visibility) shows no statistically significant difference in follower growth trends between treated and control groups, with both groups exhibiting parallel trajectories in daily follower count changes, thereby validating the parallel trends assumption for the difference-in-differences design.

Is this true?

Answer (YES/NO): YES